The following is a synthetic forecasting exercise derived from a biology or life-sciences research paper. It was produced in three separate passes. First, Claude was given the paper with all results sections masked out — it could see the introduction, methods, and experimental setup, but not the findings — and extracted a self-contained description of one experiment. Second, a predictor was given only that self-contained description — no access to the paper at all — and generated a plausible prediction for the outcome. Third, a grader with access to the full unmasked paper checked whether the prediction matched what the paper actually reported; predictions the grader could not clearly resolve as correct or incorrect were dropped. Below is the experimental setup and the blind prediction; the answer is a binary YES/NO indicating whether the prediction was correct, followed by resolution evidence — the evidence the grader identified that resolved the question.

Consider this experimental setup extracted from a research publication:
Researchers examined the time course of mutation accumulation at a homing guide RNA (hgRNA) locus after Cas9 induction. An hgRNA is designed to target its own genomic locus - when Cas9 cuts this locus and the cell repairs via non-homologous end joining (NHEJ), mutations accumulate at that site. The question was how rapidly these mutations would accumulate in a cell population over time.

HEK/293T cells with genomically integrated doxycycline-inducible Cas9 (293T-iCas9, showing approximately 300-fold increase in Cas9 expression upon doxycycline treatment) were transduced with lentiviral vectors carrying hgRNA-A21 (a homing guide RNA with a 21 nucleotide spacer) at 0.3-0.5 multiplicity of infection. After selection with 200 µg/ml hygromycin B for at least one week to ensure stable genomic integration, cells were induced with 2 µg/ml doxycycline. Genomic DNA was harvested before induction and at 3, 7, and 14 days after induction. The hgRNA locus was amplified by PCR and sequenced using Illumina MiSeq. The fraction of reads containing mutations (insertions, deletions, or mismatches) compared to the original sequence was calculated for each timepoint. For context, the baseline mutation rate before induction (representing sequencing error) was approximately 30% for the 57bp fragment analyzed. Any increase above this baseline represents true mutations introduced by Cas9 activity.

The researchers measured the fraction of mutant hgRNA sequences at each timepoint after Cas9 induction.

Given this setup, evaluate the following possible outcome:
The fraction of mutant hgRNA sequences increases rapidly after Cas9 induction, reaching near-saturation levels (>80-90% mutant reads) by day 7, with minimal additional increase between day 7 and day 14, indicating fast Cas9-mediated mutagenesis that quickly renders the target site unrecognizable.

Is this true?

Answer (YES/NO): YES